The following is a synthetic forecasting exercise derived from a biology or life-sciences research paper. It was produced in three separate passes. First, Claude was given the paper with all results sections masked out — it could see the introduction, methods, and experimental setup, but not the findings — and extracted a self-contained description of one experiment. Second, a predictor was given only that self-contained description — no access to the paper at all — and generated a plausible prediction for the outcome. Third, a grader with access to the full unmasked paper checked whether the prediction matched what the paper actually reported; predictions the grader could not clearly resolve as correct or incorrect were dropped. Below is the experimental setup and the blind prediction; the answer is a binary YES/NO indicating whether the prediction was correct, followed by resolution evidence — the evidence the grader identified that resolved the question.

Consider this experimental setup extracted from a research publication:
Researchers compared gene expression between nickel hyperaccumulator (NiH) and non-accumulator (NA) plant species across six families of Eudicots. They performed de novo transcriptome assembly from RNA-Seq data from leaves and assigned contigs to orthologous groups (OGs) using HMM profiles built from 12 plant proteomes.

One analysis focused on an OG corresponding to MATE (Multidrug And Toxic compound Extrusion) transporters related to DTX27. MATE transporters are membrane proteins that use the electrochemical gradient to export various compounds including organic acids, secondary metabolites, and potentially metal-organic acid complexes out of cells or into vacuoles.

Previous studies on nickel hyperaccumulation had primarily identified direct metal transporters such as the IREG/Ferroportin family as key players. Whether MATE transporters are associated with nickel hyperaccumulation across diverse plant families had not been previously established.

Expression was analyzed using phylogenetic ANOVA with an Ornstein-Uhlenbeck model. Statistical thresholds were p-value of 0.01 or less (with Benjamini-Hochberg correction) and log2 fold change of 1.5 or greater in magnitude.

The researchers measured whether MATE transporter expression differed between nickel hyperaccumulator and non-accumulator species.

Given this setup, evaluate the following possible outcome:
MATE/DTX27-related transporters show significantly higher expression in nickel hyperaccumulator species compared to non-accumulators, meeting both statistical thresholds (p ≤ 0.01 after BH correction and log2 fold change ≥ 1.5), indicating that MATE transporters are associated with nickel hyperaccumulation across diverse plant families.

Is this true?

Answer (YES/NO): YES